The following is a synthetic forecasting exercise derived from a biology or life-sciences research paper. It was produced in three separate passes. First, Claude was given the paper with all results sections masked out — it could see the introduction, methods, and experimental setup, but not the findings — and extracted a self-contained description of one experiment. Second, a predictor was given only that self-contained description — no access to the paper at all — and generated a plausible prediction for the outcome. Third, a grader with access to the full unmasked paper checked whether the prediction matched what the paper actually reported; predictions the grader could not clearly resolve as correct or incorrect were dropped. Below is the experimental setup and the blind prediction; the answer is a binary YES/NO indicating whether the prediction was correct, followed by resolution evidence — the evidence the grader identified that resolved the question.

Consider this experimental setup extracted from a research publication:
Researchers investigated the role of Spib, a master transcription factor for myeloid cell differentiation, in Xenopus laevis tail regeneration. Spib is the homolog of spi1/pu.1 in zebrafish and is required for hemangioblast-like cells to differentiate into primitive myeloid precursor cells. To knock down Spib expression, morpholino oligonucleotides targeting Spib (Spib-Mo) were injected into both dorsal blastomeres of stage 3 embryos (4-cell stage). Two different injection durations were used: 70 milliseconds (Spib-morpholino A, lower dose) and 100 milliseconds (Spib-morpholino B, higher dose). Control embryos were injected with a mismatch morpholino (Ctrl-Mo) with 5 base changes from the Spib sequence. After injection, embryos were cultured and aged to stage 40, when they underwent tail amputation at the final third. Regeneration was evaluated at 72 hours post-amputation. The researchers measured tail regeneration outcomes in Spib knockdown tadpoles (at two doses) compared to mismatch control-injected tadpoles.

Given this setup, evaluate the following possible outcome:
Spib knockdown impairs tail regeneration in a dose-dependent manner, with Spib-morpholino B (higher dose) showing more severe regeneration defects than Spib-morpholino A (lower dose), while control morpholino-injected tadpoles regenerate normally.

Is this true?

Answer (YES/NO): NO